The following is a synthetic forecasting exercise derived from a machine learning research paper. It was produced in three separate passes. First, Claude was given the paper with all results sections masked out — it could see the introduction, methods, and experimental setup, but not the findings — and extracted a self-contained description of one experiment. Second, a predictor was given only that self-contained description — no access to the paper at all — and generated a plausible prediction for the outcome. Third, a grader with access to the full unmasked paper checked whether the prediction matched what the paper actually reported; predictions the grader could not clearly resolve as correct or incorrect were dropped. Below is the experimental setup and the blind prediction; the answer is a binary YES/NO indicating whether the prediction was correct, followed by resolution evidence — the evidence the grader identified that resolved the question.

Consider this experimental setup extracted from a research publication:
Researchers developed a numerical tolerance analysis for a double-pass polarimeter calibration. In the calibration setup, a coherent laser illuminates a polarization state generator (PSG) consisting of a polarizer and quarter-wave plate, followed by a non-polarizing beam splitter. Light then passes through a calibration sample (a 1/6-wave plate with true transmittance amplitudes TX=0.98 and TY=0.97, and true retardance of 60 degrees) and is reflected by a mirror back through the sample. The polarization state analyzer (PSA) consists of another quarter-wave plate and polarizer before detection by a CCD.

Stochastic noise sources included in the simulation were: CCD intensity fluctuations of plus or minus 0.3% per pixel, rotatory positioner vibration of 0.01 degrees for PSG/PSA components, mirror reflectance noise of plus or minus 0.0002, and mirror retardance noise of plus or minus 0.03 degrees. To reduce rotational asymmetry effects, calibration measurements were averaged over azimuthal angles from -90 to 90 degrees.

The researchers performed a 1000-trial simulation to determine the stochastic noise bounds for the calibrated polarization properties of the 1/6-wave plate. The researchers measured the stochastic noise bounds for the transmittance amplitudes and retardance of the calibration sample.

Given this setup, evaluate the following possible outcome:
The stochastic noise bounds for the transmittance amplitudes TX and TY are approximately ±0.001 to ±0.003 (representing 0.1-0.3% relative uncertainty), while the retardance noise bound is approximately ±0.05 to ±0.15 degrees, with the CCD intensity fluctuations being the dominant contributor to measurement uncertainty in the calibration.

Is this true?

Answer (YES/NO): NO